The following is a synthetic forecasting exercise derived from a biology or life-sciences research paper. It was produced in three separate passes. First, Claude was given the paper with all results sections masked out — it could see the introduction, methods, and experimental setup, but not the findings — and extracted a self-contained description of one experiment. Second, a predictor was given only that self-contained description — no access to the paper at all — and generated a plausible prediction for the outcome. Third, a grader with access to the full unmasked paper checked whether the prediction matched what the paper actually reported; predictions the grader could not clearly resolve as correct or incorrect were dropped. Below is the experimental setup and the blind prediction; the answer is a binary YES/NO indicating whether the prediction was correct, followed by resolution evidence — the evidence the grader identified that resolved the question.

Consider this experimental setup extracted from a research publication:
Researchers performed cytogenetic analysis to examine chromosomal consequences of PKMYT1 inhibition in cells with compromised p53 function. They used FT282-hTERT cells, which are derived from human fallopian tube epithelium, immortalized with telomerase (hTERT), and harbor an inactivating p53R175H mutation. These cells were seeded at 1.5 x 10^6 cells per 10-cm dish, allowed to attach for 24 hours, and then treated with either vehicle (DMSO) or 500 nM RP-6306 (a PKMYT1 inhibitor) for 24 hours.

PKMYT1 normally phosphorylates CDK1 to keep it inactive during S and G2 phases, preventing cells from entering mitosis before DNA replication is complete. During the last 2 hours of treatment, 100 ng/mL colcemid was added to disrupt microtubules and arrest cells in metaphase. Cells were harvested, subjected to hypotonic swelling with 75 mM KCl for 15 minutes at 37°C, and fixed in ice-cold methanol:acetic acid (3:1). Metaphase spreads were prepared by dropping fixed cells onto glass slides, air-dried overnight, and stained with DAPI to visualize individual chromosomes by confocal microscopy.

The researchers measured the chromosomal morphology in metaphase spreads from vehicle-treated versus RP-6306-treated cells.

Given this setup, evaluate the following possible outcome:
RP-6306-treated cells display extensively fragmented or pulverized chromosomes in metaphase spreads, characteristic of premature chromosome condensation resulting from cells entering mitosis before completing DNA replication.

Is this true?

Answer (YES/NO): YES